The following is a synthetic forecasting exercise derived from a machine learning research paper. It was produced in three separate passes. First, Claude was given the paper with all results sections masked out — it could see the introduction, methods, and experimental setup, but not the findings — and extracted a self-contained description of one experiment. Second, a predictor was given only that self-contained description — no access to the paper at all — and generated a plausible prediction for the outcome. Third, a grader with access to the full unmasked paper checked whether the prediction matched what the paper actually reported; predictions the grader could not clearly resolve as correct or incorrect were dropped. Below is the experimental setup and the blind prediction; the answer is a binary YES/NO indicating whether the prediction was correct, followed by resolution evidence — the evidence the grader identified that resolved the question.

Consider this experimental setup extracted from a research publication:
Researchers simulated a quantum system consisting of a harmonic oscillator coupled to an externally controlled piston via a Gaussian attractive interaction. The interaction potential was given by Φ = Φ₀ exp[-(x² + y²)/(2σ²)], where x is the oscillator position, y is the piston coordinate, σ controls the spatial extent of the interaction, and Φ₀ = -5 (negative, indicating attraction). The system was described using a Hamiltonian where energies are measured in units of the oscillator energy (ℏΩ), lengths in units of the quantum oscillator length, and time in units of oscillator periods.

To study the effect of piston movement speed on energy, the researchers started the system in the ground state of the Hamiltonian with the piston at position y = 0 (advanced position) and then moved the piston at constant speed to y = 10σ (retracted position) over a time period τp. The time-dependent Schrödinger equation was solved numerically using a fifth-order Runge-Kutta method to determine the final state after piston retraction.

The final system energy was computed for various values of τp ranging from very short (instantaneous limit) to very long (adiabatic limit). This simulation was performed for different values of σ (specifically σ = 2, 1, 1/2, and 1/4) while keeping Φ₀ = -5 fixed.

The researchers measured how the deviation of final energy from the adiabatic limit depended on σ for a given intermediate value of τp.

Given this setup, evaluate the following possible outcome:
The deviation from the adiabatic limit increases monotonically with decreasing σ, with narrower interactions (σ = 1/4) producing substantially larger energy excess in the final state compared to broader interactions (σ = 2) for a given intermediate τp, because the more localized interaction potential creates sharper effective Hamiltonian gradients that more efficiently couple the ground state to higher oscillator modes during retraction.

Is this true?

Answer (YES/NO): YES